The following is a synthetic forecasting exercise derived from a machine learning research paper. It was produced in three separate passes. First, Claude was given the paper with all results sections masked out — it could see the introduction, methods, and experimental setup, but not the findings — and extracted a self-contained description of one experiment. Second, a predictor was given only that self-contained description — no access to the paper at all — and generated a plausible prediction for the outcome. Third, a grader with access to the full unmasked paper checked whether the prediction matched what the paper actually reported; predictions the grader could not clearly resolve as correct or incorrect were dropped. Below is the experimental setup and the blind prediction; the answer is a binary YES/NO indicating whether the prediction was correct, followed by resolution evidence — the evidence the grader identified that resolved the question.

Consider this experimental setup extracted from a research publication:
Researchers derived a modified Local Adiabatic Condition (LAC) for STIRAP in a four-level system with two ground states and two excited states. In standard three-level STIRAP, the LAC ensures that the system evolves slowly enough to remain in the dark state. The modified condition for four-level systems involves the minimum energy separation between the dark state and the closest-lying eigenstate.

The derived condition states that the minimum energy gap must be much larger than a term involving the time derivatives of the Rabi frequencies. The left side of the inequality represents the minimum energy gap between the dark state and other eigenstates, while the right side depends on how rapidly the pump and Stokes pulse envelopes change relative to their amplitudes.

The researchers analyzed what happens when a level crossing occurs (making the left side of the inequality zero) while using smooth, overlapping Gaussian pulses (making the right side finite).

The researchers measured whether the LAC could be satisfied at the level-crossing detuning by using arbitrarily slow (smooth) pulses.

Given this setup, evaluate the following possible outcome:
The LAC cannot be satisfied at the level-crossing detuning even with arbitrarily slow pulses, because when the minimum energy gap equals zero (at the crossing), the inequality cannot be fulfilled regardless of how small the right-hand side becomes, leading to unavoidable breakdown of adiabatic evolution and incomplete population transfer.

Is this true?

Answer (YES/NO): YES